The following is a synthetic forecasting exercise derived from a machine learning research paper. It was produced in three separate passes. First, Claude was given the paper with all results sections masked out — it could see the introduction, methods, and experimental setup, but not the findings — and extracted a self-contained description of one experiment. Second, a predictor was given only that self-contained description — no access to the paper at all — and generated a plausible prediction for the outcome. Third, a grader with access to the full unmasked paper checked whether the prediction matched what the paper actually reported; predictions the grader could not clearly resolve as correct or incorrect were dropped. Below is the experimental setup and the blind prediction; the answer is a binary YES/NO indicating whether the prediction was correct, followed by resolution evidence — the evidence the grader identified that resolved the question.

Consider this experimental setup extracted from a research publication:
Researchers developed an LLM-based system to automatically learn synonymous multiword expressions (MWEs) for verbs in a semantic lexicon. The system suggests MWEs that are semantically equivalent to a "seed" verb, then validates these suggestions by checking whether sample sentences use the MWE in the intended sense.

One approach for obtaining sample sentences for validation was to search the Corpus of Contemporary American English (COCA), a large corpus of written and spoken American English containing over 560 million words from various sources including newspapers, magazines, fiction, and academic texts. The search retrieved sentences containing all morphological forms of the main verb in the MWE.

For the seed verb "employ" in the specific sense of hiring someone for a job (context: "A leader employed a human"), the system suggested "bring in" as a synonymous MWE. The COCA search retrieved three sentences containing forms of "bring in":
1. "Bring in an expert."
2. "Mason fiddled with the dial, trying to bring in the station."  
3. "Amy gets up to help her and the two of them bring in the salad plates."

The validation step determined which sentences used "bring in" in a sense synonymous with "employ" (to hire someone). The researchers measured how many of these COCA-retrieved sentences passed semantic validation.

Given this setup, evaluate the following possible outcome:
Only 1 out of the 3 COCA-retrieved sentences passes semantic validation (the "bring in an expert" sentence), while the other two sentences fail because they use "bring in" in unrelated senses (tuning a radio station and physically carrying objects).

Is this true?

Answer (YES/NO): YES